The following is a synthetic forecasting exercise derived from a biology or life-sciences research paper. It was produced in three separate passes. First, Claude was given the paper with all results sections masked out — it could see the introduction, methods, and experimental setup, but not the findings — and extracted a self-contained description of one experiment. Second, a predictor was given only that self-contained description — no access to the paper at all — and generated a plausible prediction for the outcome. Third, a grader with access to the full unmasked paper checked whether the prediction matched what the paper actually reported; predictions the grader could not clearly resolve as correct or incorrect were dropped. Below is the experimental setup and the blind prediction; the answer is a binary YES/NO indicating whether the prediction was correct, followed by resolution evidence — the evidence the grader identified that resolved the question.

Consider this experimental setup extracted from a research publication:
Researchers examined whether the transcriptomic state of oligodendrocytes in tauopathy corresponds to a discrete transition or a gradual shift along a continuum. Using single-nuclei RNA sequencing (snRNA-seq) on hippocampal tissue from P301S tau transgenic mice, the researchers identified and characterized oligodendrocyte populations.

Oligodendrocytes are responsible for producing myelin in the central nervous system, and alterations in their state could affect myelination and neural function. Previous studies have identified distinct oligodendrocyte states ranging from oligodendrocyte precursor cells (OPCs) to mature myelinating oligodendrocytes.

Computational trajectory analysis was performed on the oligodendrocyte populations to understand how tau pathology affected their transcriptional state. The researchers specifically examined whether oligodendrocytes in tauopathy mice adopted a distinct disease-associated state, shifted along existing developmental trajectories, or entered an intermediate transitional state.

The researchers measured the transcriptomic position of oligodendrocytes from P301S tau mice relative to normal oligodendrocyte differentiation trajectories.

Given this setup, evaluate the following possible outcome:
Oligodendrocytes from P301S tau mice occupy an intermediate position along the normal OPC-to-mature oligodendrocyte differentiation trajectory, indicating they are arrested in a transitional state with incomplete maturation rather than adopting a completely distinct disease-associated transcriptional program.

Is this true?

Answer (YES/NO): YES